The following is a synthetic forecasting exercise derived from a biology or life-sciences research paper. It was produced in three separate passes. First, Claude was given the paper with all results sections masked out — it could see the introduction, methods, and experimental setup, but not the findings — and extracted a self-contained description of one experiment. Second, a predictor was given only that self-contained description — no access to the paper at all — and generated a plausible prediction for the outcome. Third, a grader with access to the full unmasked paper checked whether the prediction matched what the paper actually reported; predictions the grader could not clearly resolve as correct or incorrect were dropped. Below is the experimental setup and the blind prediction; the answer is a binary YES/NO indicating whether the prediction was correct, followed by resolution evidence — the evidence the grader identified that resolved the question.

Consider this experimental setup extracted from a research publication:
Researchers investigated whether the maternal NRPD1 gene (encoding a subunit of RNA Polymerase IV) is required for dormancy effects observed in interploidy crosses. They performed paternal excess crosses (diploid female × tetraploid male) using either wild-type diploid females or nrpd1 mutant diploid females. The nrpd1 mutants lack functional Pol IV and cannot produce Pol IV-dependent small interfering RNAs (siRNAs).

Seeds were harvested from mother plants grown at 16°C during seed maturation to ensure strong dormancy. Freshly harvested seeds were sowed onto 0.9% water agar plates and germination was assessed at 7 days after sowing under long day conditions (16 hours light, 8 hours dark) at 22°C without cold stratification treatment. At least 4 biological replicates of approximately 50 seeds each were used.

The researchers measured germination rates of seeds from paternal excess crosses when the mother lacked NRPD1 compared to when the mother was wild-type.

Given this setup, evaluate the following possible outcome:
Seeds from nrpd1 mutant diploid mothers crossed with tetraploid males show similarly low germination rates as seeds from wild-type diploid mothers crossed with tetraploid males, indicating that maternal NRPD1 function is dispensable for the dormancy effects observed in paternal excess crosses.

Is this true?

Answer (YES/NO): NO